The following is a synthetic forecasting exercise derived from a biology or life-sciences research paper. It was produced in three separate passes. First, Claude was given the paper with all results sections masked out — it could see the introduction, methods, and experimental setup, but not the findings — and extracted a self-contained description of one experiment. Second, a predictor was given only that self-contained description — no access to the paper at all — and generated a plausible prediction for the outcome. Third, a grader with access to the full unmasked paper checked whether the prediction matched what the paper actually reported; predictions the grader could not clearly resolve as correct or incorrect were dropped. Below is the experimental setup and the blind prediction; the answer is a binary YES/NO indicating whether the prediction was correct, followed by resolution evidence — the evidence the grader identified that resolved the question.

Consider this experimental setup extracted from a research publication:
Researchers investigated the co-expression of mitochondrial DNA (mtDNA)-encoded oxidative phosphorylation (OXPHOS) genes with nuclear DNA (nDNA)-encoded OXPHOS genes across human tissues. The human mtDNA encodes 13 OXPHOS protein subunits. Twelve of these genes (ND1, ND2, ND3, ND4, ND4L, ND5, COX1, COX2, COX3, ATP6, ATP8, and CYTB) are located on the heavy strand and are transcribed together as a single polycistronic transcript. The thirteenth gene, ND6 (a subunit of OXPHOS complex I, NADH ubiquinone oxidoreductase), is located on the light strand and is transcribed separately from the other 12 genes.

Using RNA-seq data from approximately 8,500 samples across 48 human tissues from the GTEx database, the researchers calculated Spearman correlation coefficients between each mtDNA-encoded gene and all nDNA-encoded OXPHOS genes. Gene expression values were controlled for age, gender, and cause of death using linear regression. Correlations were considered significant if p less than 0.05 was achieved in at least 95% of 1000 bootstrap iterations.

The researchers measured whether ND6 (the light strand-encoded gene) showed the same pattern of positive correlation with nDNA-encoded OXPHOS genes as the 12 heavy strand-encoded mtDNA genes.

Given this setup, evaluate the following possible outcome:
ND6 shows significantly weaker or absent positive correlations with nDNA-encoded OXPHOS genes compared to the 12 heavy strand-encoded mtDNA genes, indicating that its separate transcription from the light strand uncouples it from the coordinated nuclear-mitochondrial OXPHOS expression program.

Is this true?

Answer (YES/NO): NO